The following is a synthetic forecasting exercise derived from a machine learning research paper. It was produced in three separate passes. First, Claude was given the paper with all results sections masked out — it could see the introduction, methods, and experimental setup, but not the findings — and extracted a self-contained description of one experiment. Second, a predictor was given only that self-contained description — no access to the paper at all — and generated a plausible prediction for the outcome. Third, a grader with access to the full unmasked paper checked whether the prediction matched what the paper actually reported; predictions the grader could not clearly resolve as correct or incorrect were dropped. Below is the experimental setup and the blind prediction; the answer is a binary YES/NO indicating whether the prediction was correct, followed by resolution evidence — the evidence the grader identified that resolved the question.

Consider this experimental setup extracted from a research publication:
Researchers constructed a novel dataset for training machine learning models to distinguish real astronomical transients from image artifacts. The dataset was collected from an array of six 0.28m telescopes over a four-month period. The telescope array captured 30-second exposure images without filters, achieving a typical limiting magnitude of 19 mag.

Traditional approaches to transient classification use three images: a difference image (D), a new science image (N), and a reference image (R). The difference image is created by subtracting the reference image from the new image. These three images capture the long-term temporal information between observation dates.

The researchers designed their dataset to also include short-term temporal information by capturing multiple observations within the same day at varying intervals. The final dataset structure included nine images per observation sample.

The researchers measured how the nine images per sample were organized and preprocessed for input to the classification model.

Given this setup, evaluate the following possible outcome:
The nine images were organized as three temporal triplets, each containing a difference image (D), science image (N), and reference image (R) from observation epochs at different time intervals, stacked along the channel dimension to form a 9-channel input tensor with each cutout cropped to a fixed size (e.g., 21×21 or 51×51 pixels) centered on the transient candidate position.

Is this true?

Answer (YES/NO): NO